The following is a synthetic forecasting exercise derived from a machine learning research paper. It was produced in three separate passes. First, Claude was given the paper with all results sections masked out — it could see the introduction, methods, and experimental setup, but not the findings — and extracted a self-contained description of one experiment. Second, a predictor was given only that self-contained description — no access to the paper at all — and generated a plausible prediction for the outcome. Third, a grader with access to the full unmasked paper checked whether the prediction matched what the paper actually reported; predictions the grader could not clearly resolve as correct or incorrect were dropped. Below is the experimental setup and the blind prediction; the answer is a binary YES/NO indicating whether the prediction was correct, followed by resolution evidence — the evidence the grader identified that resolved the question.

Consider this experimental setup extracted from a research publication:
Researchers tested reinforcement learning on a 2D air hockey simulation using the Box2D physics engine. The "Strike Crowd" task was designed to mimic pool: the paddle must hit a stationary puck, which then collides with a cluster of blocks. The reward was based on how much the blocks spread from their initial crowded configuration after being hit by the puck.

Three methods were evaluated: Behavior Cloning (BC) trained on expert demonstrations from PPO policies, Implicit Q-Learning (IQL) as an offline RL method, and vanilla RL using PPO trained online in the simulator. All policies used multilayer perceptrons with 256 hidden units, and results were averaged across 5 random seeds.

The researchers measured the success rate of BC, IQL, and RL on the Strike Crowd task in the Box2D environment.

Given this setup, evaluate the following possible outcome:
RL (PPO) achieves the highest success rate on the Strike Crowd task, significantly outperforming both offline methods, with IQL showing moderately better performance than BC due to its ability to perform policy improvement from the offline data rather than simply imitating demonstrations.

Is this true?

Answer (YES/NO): NO